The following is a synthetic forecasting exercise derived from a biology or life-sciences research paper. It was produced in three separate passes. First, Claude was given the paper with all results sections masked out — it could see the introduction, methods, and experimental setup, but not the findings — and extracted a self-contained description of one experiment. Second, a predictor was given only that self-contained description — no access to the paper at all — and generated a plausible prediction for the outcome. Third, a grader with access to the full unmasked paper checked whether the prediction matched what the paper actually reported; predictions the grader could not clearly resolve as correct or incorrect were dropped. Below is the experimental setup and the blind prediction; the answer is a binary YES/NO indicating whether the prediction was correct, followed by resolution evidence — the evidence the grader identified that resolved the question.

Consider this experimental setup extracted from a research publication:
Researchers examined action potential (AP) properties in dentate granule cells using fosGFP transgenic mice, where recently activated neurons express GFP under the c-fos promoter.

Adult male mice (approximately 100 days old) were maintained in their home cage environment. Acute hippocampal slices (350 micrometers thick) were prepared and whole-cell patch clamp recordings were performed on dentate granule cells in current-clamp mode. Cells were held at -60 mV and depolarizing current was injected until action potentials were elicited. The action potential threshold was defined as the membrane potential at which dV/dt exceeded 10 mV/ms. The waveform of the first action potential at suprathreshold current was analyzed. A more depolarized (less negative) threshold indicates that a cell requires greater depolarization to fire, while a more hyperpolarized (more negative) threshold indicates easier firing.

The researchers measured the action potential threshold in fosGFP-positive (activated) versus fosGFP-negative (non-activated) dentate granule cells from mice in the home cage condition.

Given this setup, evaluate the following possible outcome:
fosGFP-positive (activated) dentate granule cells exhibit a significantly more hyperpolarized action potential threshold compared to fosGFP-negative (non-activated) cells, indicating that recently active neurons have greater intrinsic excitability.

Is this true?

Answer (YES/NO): NO